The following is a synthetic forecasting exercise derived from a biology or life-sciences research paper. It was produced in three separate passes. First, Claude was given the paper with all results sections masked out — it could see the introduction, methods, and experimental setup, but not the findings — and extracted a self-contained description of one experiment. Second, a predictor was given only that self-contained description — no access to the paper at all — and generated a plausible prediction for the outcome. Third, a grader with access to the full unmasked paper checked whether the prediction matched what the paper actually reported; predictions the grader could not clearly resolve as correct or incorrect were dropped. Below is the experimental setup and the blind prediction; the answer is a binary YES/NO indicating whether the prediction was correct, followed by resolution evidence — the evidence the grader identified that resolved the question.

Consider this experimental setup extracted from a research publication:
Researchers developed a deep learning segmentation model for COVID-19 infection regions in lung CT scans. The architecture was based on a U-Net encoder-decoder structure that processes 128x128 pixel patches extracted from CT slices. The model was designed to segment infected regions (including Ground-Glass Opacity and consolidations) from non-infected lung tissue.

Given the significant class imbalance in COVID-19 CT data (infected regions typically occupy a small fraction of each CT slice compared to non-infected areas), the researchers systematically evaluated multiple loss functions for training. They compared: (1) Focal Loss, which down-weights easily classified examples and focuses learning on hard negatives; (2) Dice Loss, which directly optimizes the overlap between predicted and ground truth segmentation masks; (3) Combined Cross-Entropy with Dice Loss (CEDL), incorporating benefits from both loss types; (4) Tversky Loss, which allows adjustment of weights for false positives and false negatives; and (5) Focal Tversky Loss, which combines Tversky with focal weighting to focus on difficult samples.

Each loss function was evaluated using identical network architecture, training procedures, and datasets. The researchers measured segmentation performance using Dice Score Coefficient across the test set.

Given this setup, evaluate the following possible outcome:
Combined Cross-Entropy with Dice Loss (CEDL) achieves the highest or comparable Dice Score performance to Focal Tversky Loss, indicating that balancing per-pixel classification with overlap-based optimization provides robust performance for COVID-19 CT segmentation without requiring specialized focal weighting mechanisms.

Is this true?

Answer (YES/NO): NO